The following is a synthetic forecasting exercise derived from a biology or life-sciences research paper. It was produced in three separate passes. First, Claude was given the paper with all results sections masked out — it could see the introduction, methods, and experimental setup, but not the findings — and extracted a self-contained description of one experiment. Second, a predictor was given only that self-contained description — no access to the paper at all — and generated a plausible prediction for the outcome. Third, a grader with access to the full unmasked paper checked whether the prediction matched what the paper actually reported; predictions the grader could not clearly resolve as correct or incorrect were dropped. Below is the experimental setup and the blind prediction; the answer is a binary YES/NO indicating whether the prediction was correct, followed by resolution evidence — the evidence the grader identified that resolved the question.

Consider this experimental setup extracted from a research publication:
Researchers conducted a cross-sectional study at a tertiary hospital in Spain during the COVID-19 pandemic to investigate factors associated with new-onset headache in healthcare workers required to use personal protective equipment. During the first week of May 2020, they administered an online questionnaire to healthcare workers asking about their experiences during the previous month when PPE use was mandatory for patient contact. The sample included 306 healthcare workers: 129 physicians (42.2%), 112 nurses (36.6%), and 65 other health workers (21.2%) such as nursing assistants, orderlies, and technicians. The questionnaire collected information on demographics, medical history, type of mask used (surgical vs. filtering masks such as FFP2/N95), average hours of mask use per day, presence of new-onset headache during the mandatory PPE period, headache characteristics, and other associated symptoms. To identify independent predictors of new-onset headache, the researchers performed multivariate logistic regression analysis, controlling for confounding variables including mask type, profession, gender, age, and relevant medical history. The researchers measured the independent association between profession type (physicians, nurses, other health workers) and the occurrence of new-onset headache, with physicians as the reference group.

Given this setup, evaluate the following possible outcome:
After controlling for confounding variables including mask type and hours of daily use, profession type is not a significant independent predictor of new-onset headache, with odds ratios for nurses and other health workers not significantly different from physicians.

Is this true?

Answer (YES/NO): NO